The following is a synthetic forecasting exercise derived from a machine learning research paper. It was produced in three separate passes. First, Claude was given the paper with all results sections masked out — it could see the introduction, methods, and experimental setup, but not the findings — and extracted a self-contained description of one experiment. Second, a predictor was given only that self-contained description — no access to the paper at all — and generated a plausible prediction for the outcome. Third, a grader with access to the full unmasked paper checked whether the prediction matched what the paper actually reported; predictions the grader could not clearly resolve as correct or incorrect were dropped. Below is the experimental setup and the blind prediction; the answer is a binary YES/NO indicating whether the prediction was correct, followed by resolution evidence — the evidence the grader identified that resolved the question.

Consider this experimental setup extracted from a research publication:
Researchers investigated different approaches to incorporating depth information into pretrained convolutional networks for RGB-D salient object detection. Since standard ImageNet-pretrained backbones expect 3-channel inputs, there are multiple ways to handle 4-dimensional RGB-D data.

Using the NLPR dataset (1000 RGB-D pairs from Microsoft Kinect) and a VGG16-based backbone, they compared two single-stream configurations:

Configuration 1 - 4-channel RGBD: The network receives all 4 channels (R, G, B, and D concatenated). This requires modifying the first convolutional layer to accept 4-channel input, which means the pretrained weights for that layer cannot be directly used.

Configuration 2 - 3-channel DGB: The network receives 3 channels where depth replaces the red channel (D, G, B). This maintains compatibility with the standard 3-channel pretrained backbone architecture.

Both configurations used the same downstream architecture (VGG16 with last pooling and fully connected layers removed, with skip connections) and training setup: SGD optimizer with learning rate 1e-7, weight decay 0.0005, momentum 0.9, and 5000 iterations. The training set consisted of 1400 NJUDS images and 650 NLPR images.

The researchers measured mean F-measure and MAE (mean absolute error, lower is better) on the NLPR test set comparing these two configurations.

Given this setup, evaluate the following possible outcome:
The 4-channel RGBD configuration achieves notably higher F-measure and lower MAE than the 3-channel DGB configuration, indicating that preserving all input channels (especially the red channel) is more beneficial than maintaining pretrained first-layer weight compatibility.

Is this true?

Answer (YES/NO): NO